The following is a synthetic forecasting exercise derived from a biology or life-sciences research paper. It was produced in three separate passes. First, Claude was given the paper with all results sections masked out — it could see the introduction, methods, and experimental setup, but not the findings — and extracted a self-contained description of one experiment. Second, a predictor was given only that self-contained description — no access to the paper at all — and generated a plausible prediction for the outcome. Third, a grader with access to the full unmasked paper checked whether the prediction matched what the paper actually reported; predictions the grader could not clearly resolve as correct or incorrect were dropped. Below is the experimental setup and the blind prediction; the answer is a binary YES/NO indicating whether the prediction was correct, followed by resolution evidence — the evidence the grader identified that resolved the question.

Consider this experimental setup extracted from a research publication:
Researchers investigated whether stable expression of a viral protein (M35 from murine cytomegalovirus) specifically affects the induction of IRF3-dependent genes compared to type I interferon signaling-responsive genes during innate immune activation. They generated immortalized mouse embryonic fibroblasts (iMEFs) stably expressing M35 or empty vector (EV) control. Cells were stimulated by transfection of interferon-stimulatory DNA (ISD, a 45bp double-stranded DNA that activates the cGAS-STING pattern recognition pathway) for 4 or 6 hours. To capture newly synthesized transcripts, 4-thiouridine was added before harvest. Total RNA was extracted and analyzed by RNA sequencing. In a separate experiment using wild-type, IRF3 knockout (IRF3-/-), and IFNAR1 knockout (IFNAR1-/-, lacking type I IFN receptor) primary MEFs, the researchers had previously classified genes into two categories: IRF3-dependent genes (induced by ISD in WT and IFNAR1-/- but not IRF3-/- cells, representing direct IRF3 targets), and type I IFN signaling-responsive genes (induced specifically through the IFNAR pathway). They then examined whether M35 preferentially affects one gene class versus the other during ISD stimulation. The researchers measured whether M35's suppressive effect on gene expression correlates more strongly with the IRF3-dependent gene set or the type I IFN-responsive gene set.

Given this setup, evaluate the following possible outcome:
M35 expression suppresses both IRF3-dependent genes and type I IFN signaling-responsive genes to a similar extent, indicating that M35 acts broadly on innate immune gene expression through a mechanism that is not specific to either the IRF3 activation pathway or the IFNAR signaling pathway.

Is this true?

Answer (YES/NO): NO